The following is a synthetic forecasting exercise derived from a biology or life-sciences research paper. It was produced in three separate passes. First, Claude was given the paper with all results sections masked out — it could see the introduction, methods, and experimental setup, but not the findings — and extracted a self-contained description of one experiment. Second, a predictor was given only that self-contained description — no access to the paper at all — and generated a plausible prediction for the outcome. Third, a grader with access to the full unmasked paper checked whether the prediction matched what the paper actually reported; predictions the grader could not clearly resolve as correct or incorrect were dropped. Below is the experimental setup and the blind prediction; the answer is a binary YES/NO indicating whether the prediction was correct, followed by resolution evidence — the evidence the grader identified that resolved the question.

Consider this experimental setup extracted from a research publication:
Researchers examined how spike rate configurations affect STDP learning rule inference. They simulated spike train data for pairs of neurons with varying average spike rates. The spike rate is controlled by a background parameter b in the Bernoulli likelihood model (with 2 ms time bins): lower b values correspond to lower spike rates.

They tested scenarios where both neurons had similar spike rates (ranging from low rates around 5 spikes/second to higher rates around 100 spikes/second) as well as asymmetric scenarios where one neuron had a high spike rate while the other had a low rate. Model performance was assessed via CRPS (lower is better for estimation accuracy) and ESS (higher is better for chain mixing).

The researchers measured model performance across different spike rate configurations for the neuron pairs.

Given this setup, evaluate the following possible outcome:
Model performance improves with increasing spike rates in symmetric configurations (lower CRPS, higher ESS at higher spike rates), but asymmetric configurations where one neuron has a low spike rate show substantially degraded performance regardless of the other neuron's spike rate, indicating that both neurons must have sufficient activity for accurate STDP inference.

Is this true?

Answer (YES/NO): YES